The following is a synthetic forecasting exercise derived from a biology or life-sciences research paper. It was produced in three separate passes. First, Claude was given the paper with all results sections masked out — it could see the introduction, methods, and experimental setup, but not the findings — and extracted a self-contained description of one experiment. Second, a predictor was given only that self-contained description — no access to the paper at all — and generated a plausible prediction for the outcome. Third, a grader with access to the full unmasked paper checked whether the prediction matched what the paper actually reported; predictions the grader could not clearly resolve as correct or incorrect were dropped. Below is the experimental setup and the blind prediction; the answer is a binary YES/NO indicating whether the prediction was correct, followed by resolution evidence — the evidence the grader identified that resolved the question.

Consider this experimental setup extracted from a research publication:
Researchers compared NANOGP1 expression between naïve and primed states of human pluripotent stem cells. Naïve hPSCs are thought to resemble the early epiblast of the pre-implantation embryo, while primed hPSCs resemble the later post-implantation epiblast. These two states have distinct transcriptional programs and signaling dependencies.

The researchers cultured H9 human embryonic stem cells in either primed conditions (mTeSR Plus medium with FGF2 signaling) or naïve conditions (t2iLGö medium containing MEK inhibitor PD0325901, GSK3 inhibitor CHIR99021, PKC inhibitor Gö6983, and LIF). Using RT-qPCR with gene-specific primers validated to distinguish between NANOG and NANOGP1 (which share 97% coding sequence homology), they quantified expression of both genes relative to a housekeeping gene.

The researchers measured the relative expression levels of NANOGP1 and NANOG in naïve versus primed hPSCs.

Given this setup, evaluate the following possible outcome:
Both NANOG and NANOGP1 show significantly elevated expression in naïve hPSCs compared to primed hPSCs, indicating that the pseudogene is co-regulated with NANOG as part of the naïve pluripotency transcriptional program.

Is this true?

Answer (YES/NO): NO